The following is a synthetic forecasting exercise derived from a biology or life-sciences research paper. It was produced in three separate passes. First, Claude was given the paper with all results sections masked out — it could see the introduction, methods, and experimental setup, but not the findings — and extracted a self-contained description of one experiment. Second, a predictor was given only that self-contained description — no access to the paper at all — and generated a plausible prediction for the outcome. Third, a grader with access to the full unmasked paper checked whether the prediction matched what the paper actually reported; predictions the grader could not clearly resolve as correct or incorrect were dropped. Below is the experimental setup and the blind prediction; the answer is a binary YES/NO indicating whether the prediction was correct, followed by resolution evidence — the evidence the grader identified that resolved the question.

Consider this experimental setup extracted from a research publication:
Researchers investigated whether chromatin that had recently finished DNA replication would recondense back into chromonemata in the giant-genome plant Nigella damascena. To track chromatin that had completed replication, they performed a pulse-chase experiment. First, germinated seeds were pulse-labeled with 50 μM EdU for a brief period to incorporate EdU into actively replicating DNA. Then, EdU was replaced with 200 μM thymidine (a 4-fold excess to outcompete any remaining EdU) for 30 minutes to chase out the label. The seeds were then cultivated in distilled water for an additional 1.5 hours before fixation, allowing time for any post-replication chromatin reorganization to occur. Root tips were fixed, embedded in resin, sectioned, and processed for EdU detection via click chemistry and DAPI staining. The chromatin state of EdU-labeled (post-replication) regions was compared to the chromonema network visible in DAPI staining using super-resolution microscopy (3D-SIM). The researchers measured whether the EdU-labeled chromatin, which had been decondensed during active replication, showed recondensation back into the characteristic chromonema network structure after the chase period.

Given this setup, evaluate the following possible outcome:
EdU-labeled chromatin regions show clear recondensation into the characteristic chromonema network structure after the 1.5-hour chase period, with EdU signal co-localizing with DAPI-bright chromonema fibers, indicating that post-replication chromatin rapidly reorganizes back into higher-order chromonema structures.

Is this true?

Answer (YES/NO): YES